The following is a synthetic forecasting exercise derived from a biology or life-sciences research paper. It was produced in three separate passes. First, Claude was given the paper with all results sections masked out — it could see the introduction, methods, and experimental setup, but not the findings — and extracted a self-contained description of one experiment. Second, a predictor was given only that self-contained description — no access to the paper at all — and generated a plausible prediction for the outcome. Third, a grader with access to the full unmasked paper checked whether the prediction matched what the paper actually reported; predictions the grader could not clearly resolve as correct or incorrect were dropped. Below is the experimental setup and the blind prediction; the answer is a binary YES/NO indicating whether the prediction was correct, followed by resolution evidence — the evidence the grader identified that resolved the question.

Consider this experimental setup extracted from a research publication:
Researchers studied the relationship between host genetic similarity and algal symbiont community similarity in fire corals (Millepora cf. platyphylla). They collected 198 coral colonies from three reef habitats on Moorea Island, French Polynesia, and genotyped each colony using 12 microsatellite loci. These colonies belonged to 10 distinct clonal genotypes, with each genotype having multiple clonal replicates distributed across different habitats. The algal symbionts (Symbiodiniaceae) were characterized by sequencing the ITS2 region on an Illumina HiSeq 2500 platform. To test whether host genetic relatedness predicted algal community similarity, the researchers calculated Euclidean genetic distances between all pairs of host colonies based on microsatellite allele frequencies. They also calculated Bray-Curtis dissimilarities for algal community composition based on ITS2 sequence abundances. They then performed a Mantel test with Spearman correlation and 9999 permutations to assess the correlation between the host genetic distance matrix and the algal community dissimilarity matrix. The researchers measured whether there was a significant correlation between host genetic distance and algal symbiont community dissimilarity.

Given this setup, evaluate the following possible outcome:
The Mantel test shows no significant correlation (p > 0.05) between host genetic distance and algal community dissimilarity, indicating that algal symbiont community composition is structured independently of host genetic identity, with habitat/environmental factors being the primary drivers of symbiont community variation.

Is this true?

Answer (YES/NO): NO